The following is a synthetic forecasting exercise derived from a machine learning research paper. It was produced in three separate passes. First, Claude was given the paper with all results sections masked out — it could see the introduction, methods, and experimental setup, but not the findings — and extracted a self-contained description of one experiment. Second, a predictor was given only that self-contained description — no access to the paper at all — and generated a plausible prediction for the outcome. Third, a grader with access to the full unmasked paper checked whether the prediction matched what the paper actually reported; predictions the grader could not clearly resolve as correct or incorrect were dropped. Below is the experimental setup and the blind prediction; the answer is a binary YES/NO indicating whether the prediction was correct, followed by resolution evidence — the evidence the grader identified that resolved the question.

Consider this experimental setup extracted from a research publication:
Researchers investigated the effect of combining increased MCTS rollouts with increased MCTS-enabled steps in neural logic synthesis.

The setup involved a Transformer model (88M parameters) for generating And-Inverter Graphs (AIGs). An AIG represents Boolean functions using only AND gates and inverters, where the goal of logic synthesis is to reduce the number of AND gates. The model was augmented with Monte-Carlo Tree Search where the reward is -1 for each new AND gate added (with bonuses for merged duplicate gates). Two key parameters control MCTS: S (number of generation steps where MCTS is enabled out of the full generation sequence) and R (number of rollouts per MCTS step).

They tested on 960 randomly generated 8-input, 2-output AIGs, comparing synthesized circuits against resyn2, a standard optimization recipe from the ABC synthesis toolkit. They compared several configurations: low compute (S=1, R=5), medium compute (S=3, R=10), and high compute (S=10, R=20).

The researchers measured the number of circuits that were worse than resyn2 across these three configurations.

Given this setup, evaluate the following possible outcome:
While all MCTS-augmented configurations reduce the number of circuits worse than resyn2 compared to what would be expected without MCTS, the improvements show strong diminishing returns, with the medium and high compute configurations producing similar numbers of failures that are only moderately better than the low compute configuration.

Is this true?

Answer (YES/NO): NO